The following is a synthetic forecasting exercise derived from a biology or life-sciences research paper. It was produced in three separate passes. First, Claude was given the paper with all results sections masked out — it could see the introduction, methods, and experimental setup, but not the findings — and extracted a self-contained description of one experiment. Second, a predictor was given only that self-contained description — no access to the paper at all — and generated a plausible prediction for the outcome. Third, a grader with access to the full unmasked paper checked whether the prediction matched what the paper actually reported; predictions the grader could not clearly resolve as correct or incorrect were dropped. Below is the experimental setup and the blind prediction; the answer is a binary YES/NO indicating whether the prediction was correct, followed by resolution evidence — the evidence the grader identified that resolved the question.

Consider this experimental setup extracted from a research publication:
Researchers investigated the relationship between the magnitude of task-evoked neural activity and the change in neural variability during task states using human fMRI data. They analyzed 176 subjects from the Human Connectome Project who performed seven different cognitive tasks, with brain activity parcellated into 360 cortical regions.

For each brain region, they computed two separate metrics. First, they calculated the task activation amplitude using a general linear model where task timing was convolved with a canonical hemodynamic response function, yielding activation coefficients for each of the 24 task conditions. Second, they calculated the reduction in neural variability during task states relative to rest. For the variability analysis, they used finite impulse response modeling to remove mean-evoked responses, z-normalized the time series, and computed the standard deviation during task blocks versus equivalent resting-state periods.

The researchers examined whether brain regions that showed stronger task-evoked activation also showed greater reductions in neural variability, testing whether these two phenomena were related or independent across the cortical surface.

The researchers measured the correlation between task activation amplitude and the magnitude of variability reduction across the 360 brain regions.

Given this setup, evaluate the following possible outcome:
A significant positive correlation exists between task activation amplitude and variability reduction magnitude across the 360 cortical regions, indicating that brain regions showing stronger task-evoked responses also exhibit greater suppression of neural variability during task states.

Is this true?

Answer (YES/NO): NO